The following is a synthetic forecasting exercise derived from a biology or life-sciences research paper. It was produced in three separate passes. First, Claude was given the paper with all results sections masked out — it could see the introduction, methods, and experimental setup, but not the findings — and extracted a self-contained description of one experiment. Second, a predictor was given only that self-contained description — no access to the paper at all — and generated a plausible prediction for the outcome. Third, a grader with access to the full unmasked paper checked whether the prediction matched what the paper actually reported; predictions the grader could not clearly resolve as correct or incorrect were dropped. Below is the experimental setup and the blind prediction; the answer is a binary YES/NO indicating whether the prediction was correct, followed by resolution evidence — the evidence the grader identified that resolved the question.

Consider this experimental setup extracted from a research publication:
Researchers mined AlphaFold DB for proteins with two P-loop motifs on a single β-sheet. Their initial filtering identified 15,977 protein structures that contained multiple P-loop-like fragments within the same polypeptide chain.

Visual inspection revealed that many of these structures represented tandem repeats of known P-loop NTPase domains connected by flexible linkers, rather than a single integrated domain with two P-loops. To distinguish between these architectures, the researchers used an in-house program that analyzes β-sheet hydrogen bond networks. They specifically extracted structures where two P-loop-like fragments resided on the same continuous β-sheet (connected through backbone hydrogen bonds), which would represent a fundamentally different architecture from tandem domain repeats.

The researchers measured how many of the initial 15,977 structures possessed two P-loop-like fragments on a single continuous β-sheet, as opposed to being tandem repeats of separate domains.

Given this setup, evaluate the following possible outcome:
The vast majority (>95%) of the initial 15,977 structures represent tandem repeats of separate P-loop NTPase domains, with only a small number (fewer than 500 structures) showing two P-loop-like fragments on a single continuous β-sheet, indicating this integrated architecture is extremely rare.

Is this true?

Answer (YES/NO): NO